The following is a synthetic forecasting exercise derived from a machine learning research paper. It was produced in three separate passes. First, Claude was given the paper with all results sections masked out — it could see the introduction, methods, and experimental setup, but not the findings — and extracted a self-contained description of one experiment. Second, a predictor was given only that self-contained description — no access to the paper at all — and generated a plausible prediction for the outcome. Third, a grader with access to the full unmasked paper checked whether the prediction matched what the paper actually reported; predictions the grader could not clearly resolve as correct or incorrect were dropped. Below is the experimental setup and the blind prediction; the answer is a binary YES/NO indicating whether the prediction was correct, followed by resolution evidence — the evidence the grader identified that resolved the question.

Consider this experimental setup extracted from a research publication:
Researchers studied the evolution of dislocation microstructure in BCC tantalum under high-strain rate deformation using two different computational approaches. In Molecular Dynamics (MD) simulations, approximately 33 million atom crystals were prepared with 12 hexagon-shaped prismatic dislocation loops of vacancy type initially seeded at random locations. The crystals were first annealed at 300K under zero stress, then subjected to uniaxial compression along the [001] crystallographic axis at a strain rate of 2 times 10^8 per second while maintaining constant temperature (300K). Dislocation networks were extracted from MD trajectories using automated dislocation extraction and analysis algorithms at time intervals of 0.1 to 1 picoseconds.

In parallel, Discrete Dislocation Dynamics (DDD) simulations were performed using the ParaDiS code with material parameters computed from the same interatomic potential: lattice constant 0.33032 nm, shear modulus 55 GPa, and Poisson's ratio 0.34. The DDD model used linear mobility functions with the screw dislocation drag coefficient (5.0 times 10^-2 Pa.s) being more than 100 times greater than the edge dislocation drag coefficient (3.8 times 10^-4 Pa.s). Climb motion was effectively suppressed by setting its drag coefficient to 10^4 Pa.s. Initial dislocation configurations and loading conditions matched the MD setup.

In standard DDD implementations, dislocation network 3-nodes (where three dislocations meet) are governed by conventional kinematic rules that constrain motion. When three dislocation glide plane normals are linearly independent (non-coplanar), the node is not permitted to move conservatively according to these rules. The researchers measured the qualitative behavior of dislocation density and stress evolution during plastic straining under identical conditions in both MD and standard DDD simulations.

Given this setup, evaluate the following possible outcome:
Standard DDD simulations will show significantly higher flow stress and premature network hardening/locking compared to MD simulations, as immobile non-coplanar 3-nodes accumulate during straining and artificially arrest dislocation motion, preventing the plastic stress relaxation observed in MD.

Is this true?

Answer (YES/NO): YES